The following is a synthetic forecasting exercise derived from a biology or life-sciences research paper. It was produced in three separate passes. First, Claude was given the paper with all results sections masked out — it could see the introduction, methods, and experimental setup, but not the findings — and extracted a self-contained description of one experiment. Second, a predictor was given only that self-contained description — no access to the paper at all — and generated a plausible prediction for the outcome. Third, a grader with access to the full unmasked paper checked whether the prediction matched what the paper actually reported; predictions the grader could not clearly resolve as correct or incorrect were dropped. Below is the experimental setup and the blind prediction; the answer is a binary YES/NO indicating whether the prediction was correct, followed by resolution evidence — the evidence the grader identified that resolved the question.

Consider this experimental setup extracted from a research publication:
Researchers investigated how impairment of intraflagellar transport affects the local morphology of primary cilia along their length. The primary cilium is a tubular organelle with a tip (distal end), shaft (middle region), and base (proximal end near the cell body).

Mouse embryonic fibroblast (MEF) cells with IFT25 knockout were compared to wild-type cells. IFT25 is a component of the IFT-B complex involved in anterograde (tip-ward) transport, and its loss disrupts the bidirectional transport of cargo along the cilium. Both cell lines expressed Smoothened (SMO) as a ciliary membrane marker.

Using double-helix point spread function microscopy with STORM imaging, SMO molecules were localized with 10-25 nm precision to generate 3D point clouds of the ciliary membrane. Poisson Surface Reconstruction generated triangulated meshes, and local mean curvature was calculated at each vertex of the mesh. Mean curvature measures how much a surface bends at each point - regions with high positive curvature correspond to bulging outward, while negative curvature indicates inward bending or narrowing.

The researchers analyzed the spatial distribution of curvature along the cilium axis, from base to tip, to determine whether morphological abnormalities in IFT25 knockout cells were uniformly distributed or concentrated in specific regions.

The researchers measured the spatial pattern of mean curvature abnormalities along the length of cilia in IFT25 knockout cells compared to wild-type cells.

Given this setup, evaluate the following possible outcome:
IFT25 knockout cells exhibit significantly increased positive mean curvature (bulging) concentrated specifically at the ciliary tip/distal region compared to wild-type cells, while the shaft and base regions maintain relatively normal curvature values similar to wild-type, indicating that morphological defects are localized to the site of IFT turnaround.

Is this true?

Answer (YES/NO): YES